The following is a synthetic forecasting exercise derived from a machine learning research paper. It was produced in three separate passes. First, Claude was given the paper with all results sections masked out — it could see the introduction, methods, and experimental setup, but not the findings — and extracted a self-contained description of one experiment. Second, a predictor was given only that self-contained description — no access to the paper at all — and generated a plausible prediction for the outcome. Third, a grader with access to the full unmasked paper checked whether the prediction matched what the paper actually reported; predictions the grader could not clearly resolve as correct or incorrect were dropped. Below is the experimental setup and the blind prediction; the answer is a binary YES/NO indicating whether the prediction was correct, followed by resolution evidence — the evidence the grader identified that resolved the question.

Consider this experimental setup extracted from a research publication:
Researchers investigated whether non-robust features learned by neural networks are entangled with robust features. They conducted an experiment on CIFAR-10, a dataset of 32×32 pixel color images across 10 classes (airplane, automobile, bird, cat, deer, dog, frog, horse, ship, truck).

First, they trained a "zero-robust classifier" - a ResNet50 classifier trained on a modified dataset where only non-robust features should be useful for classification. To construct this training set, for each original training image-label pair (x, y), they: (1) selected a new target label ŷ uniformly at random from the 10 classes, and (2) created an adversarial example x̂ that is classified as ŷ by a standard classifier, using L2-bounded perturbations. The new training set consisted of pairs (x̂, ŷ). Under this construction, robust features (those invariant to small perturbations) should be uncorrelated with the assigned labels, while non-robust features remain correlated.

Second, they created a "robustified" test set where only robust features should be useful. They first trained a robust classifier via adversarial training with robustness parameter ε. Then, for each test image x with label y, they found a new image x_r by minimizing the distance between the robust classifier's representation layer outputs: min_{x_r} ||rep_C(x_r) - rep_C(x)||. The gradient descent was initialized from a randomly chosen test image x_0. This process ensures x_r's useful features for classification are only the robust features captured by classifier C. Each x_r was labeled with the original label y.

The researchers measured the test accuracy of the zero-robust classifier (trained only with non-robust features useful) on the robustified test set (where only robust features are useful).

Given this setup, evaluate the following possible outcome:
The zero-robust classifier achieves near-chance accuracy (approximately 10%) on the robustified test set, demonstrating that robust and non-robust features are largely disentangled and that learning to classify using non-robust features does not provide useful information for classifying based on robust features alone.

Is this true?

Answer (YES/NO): NO